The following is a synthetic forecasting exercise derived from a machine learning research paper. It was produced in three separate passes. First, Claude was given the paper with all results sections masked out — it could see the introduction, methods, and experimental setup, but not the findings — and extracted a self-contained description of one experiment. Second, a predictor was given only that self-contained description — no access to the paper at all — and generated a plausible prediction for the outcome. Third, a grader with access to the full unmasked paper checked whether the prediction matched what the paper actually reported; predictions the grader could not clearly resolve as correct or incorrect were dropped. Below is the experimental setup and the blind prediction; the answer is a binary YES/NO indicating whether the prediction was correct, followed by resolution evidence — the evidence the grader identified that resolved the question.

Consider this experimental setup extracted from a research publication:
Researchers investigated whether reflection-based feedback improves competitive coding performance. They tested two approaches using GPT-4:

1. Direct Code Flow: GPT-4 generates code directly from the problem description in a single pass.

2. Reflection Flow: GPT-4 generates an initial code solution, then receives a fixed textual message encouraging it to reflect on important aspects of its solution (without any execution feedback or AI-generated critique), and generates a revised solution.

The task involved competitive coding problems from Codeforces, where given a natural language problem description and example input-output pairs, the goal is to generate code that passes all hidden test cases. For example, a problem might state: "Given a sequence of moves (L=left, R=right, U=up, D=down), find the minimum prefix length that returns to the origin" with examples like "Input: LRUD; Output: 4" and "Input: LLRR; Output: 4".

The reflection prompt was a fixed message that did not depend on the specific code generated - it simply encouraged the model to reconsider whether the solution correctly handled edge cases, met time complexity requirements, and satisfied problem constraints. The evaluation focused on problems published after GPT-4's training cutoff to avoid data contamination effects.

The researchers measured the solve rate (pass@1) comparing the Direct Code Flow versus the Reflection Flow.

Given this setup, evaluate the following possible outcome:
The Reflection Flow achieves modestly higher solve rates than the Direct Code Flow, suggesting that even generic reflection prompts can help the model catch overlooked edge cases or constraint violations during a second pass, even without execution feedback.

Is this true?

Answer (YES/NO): NO